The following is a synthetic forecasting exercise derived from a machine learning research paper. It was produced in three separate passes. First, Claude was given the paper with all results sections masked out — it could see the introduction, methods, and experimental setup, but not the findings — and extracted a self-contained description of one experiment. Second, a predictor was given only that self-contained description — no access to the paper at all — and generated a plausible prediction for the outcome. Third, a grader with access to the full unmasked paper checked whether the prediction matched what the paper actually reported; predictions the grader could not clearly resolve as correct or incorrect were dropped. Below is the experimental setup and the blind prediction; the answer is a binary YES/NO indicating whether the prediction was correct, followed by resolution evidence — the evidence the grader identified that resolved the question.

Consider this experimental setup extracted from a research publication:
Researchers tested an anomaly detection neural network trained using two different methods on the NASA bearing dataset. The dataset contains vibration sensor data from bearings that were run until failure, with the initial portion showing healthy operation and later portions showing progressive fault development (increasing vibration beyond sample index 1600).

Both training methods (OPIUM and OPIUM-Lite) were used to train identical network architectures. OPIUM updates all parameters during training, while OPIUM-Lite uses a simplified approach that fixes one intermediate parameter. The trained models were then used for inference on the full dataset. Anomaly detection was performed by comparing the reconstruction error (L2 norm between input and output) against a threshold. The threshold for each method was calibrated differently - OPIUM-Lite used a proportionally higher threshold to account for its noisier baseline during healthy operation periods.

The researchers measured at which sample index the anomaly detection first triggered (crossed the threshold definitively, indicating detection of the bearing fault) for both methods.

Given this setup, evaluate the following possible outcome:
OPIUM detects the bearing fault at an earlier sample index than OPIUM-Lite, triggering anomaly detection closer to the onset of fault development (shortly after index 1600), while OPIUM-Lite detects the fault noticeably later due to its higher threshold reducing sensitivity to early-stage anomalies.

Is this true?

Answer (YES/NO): NO